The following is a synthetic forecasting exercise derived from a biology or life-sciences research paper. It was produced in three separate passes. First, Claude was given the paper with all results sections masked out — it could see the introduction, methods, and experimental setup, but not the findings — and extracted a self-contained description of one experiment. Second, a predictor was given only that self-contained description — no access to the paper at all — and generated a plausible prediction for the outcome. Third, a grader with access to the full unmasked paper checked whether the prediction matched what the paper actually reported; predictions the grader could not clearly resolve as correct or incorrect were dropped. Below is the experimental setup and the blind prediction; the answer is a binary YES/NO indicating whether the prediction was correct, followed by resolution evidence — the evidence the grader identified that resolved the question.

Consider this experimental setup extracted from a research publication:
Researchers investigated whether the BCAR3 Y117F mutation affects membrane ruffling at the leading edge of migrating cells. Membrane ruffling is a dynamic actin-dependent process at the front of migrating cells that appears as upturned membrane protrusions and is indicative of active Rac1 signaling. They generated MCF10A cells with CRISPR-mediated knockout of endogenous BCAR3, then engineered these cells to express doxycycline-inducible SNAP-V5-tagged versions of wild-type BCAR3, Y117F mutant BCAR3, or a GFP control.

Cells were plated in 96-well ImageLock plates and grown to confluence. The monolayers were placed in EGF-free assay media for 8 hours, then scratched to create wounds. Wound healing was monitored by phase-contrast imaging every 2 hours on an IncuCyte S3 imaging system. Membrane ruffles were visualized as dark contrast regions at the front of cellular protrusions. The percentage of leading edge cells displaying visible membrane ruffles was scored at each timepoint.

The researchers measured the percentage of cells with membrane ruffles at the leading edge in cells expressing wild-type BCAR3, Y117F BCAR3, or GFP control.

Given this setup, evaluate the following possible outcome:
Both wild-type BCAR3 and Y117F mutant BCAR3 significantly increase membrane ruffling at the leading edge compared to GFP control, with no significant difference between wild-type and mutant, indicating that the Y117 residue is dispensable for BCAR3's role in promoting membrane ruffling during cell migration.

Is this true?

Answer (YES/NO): NO